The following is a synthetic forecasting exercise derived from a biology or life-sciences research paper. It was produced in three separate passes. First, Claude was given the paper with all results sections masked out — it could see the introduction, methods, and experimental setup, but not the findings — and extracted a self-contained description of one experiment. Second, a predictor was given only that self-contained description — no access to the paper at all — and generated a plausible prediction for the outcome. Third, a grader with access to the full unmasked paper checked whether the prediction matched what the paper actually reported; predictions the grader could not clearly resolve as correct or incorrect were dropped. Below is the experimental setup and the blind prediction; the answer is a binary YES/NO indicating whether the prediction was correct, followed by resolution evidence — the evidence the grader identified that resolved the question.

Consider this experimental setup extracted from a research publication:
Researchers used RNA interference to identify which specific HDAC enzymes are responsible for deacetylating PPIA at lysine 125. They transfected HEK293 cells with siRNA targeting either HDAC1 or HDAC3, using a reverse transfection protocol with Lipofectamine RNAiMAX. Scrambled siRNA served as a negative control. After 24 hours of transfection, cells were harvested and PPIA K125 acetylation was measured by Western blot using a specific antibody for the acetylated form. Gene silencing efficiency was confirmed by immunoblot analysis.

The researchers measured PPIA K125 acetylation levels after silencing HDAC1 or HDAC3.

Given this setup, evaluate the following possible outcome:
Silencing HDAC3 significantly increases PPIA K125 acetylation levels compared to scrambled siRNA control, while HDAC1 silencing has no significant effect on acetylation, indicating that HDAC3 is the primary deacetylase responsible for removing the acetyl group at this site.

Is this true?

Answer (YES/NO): NO